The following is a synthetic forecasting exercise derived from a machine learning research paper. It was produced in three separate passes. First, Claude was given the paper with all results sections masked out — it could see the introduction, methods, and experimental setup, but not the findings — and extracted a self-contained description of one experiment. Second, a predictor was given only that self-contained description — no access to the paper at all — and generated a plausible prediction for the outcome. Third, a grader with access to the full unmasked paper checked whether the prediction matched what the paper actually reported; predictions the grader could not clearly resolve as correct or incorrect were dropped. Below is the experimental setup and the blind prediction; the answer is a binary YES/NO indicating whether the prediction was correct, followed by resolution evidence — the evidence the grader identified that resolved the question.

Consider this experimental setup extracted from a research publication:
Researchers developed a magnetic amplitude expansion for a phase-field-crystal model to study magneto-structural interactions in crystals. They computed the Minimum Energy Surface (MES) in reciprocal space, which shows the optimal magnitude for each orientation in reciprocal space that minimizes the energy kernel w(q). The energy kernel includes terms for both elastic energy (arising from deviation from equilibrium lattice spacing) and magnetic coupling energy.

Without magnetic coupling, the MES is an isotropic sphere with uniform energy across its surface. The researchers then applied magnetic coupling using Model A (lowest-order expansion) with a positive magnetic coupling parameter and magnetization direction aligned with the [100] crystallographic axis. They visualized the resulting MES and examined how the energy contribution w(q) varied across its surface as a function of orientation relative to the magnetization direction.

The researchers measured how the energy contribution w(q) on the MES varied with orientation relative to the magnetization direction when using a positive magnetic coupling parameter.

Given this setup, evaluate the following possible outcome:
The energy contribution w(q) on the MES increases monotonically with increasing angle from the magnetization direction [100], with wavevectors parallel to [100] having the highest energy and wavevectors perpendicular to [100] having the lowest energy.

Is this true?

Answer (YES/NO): NO